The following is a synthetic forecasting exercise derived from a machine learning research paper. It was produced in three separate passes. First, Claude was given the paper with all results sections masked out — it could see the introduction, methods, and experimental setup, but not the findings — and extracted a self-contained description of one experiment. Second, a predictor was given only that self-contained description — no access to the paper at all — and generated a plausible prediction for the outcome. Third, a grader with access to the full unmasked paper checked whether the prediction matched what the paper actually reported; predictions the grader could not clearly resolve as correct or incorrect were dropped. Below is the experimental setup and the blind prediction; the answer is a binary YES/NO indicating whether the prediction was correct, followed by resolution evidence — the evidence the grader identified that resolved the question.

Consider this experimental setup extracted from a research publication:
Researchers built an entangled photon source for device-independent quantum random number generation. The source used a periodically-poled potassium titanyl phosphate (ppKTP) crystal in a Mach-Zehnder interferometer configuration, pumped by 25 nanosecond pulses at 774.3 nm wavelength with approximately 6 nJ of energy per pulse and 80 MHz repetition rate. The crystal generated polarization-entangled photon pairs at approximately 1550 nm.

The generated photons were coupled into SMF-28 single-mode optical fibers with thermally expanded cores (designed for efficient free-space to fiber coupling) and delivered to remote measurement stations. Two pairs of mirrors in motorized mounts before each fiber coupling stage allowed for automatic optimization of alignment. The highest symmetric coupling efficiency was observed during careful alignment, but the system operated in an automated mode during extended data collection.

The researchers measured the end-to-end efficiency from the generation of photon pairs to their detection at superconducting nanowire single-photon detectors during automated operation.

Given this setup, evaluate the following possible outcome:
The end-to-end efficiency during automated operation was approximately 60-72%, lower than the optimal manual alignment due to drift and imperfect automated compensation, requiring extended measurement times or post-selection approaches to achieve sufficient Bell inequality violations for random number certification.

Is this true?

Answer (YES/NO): NO